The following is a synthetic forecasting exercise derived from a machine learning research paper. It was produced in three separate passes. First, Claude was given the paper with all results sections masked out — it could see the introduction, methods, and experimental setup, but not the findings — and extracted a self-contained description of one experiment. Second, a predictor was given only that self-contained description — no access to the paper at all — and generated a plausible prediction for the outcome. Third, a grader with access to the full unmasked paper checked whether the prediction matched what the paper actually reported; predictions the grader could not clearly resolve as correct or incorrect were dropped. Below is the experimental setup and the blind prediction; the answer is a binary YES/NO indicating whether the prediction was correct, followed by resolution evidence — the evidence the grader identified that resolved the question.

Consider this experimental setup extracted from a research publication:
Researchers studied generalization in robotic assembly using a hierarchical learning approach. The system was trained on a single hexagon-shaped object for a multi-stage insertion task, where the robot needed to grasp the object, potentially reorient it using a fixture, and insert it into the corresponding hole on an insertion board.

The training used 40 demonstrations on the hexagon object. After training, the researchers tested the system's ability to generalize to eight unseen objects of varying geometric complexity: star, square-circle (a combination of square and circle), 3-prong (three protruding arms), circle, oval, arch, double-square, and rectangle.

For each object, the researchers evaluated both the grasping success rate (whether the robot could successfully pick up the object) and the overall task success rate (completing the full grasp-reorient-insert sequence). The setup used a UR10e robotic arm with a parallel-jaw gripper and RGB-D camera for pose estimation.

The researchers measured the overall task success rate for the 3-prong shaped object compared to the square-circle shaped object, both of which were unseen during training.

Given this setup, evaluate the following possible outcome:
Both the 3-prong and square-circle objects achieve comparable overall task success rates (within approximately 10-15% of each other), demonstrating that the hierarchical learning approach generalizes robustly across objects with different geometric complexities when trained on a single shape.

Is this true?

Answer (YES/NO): NO